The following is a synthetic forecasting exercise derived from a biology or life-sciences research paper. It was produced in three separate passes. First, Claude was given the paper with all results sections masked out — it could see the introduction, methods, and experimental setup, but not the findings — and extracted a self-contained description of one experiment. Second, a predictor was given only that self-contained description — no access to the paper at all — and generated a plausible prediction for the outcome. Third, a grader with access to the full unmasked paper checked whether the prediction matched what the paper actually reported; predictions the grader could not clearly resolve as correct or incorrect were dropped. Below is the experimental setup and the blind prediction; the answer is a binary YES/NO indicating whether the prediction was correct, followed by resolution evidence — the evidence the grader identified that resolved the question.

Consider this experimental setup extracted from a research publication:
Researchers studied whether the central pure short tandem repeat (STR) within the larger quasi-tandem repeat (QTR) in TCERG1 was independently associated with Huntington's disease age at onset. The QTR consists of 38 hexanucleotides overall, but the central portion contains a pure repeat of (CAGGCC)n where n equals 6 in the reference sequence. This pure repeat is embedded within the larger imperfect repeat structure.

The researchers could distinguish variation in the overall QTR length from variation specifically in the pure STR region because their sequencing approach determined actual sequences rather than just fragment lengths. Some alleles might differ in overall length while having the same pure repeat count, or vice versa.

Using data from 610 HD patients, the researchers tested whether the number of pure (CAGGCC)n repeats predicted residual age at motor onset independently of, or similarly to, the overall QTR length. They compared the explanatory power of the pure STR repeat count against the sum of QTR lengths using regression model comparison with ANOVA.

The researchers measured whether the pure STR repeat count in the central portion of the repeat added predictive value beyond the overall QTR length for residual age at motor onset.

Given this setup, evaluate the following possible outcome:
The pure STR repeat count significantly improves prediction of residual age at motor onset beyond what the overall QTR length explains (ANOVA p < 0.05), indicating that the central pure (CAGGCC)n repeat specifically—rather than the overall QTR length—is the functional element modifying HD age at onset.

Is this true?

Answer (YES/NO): NO